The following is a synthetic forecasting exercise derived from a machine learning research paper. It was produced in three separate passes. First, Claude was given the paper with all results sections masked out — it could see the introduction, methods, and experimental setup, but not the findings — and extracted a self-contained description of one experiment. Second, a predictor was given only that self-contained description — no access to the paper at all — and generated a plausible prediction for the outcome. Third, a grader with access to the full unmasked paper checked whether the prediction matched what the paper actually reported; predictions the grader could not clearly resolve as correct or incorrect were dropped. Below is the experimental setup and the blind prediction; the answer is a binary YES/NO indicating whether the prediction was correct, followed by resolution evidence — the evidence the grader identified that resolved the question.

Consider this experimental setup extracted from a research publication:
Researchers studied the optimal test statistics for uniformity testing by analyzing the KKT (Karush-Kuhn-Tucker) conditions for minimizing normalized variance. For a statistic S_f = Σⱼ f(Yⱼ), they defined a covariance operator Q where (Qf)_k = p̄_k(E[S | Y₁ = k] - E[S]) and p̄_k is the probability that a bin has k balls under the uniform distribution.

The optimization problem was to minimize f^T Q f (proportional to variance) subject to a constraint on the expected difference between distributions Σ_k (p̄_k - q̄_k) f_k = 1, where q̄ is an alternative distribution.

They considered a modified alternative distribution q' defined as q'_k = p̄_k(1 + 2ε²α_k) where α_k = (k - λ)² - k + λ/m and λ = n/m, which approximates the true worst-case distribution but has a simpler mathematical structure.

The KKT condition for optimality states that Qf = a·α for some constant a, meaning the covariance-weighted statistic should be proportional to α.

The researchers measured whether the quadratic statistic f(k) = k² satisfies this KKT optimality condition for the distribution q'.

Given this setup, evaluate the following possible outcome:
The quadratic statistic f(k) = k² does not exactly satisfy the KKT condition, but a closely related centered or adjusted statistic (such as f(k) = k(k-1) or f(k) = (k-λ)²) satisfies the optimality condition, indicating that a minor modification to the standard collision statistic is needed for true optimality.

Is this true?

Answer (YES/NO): NO